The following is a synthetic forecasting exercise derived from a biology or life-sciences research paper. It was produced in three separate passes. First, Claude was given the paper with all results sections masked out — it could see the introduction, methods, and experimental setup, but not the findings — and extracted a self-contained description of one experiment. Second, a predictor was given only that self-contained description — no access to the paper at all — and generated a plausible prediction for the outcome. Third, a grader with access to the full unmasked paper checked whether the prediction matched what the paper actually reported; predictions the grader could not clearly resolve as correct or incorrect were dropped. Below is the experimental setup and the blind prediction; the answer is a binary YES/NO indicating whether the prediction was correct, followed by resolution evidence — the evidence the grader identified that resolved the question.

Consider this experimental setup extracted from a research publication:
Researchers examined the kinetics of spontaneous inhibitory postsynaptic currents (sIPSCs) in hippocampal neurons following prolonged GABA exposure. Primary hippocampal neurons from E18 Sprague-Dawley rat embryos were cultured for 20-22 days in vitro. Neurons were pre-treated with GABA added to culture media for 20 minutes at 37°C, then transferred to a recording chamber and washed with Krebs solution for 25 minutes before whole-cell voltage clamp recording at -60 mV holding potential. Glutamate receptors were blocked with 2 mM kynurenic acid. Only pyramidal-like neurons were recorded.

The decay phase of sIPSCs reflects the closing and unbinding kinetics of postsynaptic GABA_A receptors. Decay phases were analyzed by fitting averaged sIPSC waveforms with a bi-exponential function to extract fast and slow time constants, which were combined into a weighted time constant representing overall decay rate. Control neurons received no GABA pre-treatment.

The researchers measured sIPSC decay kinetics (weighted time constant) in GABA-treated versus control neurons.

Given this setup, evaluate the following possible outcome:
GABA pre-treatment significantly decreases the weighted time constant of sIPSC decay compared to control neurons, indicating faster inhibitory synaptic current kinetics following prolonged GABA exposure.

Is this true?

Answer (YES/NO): NO